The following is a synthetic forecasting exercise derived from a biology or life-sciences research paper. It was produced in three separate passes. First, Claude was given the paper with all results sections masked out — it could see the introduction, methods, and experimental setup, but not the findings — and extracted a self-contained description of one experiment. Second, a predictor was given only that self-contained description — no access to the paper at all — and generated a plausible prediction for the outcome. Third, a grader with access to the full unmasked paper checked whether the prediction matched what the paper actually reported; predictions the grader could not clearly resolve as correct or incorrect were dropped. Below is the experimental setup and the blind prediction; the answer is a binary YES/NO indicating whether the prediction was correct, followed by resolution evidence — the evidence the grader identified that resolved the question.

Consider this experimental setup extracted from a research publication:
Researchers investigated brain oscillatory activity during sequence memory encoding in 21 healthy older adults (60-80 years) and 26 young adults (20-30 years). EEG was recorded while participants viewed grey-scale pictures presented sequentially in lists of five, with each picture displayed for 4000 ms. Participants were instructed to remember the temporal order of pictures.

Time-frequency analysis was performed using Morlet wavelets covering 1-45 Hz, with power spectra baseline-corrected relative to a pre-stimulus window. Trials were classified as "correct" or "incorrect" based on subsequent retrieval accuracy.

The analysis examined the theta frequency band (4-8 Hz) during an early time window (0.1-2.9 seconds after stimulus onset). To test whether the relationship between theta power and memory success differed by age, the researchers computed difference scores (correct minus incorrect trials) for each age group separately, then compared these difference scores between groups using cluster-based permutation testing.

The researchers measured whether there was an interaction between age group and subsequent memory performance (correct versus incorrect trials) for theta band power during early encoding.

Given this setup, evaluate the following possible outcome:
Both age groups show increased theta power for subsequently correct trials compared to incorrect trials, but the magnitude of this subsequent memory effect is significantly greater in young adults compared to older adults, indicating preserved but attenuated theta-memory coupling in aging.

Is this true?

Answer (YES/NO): NO